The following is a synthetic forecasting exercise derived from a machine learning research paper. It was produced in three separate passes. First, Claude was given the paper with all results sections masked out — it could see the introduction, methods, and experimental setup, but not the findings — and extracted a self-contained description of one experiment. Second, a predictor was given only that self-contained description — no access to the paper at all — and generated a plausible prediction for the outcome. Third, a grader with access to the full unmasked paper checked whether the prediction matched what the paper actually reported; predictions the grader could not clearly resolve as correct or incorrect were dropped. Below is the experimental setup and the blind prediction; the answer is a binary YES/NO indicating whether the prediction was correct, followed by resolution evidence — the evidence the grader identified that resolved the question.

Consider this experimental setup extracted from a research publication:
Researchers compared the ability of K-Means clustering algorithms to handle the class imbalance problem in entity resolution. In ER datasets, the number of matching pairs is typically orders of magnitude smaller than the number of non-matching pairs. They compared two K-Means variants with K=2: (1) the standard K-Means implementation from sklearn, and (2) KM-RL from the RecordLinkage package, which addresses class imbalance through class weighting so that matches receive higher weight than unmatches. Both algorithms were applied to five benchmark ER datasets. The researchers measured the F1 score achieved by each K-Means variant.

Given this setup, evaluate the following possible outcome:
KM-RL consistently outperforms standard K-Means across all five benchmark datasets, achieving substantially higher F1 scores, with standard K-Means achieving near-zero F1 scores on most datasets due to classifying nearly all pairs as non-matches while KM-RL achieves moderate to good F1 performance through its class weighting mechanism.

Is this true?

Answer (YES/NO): NO